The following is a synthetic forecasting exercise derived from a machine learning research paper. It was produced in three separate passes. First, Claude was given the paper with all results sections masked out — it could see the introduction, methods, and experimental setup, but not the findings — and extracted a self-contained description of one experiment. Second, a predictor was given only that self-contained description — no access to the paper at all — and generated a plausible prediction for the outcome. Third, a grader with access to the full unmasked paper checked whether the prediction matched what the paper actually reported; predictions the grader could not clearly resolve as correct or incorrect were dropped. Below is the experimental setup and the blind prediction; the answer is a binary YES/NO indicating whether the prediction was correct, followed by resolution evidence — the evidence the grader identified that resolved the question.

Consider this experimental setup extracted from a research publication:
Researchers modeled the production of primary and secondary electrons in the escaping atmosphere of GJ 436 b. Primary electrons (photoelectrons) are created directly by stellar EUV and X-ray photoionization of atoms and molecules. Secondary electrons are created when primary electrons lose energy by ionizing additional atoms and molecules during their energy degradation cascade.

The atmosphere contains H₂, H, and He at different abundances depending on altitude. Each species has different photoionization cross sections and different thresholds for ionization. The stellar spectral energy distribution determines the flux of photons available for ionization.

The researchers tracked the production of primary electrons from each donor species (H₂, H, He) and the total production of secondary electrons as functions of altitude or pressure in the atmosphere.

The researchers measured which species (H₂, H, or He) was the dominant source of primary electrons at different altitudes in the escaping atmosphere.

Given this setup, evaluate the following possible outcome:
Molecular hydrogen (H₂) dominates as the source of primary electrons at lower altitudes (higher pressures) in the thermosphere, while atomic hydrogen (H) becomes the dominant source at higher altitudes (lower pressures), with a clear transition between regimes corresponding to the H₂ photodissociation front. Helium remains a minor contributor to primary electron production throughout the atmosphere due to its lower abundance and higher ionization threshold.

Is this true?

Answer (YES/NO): NO